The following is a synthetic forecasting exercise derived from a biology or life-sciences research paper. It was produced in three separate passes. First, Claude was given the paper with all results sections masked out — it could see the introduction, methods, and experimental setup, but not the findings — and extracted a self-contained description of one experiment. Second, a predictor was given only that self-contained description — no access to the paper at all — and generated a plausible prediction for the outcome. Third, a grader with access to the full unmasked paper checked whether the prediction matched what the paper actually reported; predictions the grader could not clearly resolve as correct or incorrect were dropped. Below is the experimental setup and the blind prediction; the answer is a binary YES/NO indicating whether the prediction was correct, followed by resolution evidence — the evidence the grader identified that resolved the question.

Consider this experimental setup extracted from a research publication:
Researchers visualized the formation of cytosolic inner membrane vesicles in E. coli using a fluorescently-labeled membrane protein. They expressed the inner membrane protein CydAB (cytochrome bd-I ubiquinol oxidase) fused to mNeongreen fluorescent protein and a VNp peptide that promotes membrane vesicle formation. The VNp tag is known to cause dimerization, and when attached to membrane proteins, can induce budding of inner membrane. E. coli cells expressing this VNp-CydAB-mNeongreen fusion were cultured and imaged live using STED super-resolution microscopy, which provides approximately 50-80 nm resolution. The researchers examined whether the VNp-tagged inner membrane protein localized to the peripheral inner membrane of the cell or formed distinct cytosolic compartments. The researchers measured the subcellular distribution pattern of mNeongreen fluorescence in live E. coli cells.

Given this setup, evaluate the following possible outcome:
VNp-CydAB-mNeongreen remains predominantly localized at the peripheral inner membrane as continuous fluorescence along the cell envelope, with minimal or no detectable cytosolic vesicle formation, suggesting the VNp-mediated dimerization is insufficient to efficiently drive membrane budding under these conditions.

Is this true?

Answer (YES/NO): NO